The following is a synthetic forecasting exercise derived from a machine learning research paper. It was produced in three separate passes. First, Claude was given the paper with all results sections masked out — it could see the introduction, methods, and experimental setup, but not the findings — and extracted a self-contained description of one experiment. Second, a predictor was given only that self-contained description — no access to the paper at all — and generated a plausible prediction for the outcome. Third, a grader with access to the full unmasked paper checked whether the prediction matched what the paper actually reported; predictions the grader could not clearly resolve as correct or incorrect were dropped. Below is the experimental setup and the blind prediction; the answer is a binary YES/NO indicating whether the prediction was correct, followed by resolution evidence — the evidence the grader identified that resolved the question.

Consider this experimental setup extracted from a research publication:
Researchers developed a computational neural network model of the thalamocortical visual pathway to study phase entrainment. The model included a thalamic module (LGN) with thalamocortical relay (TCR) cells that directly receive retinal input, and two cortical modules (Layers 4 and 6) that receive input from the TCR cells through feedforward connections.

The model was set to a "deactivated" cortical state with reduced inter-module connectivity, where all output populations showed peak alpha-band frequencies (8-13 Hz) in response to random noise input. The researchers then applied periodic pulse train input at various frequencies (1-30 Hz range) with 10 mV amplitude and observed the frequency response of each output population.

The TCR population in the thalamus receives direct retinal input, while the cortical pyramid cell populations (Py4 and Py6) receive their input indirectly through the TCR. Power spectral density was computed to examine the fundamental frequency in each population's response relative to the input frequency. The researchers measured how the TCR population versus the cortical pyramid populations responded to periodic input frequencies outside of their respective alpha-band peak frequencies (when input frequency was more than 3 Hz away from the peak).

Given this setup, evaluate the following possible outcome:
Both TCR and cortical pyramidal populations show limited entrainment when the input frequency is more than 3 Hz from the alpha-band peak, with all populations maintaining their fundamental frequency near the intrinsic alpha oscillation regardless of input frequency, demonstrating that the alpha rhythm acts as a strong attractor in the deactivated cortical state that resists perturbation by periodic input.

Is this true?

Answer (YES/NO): NO